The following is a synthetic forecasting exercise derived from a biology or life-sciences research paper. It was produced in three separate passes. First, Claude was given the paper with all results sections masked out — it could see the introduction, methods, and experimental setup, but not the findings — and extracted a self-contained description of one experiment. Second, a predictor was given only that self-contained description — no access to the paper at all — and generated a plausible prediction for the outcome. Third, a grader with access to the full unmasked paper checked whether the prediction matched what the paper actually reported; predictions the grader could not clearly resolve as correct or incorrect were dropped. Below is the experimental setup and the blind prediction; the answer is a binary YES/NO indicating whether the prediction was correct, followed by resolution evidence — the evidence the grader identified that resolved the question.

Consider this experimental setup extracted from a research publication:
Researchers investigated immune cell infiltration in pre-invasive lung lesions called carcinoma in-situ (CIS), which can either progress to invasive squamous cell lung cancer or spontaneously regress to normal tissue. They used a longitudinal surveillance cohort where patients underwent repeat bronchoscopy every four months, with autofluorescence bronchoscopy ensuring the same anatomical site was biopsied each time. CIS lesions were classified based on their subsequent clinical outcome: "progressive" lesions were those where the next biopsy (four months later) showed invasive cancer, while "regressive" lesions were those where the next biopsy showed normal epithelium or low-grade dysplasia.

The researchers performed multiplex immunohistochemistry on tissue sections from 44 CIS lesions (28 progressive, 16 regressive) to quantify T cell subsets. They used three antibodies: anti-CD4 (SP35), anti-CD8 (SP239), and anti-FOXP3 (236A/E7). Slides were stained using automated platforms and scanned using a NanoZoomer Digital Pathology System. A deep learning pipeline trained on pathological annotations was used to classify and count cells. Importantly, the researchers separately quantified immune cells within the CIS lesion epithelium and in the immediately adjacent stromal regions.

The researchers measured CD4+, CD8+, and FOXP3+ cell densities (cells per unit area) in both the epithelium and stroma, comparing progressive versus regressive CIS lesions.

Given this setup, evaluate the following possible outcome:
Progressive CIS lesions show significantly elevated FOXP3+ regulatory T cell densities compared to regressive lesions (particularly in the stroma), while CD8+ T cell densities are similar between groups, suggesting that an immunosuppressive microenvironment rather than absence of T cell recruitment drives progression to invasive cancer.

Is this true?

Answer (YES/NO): NO